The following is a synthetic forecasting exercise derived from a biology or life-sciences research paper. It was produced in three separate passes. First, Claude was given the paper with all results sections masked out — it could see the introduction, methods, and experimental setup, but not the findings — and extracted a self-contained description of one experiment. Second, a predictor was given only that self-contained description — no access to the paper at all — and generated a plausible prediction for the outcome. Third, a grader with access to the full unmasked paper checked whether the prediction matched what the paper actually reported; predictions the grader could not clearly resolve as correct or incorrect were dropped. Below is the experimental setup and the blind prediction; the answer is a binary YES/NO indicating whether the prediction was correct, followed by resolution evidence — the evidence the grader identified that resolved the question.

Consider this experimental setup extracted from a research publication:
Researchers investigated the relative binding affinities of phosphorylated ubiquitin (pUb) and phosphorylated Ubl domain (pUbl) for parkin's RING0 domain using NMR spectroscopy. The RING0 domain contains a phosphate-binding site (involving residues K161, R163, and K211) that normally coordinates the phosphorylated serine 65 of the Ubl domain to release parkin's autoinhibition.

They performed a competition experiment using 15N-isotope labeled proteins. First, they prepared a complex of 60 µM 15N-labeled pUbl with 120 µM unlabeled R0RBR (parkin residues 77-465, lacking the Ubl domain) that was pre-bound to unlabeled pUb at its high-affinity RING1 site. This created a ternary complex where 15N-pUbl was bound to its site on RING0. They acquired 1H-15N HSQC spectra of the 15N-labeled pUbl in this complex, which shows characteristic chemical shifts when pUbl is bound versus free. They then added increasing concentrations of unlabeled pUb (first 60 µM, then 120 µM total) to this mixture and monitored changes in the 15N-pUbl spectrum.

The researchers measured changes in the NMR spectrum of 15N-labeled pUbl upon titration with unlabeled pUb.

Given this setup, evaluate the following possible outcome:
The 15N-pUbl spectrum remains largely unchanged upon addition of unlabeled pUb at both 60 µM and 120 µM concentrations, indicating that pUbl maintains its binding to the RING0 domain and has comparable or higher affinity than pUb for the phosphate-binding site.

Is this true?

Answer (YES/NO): NO